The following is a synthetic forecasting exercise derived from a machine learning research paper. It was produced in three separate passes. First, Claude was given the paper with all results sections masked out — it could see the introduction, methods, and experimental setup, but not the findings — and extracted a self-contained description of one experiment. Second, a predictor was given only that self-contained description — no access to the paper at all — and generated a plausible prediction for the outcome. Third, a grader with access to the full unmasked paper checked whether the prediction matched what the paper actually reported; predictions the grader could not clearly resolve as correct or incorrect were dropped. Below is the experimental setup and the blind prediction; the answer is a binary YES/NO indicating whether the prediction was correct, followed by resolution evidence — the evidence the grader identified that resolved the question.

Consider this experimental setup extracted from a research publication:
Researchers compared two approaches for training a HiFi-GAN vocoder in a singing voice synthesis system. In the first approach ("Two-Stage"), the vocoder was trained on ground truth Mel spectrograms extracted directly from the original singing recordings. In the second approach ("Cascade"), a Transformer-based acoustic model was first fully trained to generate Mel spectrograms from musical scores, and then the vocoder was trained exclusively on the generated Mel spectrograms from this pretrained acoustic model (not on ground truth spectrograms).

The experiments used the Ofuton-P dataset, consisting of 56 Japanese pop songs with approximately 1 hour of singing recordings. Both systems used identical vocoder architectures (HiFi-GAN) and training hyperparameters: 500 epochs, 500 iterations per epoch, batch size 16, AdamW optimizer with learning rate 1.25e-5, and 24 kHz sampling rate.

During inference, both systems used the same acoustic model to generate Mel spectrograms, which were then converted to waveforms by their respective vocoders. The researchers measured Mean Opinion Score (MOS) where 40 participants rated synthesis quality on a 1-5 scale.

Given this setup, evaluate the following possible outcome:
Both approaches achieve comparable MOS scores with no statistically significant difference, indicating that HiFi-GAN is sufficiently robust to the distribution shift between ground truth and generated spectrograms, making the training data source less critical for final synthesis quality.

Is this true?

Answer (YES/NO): NO